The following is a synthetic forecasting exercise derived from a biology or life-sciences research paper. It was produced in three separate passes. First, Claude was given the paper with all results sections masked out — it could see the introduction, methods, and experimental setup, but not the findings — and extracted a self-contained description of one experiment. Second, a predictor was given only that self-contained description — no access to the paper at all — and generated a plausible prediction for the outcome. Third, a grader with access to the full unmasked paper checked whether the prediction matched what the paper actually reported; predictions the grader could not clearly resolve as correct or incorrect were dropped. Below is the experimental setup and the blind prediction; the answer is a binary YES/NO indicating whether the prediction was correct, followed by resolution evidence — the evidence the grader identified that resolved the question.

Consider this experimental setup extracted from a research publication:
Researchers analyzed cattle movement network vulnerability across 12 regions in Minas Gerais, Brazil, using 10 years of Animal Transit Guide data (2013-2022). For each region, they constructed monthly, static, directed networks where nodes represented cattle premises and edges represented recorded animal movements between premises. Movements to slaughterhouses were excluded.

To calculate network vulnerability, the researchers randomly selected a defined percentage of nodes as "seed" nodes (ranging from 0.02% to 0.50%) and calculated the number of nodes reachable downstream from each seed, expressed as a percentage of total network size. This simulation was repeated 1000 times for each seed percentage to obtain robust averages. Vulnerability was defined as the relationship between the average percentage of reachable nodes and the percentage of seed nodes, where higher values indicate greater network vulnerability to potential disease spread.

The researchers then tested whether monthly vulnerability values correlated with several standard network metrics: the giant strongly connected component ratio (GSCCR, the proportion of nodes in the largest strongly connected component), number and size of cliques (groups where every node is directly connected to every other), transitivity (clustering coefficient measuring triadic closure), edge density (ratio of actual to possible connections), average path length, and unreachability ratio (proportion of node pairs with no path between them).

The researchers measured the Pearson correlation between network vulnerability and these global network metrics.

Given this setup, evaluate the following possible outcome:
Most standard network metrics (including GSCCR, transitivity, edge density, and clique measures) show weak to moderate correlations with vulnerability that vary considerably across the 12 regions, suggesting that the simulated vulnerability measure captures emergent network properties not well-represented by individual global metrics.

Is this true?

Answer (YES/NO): NO